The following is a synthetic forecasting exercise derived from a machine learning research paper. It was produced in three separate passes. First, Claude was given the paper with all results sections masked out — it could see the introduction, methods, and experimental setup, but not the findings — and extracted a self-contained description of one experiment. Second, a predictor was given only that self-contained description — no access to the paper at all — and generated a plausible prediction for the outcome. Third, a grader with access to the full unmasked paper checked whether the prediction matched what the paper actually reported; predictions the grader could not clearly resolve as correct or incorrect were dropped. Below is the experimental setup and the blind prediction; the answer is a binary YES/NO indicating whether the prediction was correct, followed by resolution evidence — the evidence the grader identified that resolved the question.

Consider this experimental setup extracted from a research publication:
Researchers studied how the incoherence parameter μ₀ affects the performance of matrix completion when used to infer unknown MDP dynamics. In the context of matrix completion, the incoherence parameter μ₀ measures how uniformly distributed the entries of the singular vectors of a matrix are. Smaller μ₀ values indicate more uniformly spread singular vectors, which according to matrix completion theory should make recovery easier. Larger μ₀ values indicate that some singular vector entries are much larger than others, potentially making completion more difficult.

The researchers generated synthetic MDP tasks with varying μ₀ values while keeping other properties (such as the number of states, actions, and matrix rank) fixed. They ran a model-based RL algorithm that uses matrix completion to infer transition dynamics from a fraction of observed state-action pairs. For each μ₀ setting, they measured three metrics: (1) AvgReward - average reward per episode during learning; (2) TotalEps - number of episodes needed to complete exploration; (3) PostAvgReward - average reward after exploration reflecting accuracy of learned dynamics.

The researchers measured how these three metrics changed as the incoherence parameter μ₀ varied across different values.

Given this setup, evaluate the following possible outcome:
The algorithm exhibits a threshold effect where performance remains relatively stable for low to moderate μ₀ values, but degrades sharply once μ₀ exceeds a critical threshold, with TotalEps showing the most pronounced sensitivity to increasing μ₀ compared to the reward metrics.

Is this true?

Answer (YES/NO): NO